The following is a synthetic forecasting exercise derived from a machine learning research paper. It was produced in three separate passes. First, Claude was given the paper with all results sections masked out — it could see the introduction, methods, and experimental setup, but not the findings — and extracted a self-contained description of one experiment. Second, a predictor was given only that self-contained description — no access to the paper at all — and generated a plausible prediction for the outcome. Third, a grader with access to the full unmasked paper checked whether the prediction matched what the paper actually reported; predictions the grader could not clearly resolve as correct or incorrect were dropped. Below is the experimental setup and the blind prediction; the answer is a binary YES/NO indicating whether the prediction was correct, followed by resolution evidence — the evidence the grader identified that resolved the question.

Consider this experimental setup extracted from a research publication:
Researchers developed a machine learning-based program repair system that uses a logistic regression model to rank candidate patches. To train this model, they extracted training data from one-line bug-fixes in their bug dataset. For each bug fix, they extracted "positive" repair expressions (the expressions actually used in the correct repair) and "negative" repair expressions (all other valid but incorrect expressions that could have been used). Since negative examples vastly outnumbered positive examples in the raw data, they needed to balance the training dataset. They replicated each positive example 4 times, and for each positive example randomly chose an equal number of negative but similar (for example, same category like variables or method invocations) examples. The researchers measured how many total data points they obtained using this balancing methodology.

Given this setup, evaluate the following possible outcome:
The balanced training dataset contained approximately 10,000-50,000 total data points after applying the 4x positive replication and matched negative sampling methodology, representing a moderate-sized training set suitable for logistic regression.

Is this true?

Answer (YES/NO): NO